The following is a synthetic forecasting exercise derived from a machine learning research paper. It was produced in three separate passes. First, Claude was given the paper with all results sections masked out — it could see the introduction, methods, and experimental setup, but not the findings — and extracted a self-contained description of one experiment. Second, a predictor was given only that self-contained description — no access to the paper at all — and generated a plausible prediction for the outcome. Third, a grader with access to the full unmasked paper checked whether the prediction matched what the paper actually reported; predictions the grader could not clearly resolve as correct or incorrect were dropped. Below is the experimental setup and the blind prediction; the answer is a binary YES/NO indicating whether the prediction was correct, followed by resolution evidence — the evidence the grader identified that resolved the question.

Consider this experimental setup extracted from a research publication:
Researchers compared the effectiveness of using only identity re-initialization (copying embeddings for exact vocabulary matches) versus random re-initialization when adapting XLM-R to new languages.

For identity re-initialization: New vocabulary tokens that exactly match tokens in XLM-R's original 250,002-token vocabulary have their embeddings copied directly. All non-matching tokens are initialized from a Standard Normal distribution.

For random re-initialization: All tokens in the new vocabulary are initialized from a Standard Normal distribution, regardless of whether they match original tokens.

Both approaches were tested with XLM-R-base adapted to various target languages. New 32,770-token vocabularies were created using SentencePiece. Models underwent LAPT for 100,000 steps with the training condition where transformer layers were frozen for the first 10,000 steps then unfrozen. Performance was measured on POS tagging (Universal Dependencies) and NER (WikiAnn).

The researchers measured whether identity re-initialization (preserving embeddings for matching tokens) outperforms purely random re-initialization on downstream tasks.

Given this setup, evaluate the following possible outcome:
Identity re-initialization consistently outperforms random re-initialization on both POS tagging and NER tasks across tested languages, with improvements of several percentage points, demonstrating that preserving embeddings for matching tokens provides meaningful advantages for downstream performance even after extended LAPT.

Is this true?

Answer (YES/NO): YES